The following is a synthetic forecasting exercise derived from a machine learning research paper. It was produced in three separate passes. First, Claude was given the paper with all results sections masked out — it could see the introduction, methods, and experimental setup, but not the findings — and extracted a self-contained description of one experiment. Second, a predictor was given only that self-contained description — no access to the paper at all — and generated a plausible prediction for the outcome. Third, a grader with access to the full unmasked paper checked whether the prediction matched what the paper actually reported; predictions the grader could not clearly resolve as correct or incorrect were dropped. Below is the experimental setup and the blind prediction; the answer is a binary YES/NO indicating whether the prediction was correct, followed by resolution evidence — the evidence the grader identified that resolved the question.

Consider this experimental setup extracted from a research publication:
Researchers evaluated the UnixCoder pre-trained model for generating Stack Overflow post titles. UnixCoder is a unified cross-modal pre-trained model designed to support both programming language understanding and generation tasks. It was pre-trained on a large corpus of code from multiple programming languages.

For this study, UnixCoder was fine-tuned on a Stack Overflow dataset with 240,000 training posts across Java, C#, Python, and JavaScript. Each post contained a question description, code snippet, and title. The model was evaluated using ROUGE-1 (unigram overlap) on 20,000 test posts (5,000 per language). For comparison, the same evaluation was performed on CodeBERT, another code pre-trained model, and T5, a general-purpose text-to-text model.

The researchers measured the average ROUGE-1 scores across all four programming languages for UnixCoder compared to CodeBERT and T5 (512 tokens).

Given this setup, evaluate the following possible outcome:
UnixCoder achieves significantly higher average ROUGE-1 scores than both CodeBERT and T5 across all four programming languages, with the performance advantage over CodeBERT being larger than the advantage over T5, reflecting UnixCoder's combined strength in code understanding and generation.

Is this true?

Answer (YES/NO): NO